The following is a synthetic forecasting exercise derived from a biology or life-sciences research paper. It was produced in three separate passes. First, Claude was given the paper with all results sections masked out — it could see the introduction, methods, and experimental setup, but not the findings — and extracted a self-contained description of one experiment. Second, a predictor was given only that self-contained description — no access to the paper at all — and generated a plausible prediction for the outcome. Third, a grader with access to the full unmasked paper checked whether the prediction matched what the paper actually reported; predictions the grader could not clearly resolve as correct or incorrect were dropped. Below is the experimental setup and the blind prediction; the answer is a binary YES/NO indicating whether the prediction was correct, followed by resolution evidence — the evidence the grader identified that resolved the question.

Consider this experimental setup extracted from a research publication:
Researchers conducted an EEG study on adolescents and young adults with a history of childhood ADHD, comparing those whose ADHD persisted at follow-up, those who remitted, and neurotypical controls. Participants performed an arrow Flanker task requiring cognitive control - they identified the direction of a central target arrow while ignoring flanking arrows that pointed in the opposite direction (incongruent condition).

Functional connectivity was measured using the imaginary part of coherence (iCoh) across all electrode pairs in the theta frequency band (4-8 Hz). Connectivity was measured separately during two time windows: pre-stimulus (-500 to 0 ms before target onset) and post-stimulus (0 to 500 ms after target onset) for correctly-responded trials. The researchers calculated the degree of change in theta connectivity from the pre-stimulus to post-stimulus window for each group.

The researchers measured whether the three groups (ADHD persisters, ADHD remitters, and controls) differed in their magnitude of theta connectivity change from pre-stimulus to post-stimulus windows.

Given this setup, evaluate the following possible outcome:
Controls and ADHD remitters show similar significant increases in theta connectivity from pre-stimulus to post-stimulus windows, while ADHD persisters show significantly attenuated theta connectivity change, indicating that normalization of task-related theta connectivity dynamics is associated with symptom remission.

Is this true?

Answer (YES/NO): NO